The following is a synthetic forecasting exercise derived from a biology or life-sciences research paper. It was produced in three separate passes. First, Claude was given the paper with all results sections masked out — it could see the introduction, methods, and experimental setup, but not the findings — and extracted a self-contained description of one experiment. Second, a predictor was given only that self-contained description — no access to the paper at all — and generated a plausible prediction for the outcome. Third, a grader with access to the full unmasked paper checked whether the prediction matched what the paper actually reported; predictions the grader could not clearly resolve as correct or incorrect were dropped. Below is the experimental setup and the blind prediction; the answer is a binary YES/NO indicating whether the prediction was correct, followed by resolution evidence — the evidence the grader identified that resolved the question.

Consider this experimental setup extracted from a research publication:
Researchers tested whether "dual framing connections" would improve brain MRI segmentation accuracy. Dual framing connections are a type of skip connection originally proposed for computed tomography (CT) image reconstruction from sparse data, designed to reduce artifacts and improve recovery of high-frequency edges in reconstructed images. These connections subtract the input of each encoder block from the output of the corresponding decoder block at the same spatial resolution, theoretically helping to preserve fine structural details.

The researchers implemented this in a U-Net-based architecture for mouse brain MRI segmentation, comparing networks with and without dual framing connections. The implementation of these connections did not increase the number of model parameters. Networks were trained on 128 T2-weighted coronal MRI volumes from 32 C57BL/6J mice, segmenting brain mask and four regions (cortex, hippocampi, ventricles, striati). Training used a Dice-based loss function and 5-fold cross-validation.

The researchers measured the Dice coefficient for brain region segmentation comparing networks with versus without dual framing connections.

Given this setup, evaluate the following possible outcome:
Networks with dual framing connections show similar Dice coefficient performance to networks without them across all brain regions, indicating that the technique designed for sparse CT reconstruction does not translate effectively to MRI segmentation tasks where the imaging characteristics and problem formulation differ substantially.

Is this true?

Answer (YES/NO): NO